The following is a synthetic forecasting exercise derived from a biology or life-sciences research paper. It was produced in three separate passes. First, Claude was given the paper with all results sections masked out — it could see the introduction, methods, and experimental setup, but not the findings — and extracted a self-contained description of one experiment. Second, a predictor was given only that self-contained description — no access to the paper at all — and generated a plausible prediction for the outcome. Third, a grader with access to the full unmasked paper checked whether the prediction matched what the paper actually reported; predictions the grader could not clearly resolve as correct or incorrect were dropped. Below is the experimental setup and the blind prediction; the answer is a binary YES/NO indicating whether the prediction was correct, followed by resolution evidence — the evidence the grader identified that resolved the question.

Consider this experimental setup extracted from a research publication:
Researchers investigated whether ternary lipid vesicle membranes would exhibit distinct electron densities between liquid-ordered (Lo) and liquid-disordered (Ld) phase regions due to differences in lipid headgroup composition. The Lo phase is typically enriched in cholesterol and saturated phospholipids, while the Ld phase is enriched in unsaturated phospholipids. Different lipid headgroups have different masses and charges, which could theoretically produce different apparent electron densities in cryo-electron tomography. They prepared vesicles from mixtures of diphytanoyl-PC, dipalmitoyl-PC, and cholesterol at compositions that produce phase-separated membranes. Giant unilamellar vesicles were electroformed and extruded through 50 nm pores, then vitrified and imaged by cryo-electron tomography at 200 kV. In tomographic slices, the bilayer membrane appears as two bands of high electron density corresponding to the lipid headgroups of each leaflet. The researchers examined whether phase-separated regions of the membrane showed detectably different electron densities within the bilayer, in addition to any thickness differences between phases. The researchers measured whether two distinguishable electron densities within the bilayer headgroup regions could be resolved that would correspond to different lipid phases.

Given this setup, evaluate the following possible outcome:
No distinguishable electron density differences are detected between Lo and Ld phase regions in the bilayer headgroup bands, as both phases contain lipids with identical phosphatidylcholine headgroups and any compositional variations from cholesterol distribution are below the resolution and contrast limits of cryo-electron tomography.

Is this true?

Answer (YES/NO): YES